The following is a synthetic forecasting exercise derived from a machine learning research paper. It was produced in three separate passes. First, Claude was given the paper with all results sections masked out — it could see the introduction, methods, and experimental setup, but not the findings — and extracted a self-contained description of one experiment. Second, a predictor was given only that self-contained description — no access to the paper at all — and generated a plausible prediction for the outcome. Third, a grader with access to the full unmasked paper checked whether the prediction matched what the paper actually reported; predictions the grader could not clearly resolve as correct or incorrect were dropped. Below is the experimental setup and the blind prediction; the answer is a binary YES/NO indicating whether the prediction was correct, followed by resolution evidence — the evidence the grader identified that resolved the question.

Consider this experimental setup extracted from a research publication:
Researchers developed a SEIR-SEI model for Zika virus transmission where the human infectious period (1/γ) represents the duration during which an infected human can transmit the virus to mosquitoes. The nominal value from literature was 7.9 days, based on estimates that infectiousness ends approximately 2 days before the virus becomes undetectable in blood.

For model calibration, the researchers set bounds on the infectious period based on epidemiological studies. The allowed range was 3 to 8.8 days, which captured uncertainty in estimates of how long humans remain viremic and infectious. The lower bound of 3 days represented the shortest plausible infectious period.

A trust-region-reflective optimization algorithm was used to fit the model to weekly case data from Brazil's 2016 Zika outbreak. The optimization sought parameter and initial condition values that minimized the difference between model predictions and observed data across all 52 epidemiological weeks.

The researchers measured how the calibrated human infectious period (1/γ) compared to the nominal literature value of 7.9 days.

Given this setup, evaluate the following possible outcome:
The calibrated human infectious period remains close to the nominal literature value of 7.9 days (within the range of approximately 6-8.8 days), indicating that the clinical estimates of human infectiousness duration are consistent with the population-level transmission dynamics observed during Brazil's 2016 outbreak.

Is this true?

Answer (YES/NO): YES